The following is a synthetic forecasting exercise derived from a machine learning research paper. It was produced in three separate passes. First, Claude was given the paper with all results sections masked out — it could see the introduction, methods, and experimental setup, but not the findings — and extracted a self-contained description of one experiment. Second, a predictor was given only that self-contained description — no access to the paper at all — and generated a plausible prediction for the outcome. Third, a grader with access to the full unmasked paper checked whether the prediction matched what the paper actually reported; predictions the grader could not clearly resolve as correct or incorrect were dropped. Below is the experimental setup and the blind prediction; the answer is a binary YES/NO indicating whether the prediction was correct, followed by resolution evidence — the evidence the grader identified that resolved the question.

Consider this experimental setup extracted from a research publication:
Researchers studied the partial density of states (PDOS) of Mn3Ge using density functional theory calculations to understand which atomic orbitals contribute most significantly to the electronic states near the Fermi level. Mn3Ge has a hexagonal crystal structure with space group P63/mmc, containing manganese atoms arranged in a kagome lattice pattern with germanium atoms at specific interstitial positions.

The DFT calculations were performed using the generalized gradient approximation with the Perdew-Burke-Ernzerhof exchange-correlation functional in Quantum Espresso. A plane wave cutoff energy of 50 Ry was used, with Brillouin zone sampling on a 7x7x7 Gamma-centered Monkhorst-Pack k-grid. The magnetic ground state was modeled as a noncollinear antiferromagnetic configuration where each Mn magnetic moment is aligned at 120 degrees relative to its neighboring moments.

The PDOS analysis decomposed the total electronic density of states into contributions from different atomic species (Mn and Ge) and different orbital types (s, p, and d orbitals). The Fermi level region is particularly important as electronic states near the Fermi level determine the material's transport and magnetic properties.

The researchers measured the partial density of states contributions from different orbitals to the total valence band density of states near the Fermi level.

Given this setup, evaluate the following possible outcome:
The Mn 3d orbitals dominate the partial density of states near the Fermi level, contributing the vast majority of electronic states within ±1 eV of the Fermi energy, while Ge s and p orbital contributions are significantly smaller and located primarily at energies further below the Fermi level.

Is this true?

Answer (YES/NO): YES